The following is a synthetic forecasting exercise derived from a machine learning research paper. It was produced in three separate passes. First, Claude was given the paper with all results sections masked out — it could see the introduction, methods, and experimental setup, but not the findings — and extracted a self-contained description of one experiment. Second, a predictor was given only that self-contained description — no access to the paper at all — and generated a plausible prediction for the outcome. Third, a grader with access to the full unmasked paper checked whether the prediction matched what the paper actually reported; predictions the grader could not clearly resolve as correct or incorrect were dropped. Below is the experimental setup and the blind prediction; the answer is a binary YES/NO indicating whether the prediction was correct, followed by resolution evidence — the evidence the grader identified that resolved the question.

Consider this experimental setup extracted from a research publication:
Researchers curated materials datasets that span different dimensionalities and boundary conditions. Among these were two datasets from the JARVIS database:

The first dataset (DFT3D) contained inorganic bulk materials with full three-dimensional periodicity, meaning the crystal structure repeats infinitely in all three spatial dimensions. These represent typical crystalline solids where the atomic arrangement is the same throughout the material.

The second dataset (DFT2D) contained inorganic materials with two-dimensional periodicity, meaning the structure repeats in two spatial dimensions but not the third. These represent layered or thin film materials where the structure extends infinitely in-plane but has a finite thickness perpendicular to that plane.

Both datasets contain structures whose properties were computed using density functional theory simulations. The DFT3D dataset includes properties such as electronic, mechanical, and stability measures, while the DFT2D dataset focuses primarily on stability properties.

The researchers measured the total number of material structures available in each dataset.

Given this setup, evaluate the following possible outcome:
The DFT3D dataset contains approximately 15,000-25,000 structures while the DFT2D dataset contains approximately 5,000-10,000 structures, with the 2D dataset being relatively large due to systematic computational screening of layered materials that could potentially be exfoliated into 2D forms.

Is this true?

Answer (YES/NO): NO